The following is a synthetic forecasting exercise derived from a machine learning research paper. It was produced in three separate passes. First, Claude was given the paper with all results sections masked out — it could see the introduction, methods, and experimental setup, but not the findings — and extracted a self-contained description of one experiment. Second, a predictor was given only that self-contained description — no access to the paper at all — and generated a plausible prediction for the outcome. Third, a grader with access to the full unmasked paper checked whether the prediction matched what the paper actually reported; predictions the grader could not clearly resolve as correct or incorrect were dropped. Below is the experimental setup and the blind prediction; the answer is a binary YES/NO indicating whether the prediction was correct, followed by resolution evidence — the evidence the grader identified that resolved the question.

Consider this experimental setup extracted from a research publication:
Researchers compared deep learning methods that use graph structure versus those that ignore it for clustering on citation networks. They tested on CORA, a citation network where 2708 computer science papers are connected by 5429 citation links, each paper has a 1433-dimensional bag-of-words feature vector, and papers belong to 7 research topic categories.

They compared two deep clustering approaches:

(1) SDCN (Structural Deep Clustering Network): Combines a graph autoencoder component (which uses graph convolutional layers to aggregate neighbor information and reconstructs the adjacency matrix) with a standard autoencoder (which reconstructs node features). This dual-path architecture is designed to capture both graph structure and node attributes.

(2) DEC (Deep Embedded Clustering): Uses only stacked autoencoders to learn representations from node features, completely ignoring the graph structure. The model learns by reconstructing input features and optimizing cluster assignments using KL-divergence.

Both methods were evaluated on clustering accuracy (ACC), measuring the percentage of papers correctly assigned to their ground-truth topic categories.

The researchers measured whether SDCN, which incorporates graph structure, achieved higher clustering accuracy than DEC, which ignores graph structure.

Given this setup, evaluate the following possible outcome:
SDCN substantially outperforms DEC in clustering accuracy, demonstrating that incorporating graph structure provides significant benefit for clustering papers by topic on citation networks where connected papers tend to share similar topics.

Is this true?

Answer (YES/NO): NO